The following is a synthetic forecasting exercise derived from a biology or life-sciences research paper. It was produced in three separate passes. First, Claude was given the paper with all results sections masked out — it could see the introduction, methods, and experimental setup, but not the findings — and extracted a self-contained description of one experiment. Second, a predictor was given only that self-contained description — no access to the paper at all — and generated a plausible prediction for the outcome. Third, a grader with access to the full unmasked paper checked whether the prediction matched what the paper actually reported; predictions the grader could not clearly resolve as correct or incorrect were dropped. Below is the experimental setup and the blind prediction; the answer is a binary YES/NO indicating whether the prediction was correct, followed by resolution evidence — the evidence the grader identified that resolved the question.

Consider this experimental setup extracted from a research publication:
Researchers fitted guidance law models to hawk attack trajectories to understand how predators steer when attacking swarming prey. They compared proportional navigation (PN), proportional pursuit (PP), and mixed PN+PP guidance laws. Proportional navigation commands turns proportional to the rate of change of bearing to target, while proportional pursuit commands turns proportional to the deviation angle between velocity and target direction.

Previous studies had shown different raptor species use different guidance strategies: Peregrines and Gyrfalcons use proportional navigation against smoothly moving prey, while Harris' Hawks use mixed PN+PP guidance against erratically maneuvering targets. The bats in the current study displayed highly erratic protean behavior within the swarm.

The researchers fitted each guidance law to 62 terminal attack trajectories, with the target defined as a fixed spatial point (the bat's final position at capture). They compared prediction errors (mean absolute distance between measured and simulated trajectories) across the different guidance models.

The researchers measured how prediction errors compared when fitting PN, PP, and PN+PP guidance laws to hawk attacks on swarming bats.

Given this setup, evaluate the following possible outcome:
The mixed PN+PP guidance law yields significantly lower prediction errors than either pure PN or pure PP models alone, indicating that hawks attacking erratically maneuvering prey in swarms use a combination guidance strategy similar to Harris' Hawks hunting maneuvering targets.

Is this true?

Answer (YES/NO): NO